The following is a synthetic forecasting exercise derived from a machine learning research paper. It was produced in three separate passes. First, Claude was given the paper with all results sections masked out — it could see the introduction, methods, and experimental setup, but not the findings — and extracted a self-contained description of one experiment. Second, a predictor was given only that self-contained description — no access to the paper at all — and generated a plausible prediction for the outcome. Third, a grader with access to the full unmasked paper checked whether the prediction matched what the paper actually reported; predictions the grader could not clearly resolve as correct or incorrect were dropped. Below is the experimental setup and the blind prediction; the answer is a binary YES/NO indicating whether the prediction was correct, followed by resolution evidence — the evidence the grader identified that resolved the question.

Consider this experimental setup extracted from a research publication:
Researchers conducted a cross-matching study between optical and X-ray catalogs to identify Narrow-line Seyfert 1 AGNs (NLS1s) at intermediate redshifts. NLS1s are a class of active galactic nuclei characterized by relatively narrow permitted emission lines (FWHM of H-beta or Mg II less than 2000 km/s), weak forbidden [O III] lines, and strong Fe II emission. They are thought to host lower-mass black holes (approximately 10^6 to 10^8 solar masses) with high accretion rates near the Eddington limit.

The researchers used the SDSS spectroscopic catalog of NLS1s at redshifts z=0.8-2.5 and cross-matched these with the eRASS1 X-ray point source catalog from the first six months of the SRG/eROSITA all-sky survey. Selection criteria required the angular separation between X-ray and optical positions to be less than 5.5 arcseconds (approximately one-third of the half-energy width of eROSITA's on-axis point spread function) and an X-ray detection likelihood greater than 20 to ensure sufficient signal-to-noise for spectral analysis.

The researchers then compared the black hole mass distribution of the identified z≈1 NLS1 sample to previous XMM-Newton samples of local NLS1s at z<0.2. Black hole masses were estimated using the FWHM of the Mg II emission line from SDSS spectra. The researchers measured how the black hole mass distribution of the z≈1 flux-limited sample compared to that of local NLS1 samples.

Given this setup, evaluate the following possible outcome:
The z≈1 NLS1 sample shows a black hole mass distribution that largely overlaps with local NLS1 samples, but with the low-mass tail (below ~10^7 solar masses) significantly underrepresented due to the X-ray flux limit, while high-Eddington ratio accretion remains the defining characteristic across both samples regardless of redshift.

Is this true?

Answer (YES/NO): NO